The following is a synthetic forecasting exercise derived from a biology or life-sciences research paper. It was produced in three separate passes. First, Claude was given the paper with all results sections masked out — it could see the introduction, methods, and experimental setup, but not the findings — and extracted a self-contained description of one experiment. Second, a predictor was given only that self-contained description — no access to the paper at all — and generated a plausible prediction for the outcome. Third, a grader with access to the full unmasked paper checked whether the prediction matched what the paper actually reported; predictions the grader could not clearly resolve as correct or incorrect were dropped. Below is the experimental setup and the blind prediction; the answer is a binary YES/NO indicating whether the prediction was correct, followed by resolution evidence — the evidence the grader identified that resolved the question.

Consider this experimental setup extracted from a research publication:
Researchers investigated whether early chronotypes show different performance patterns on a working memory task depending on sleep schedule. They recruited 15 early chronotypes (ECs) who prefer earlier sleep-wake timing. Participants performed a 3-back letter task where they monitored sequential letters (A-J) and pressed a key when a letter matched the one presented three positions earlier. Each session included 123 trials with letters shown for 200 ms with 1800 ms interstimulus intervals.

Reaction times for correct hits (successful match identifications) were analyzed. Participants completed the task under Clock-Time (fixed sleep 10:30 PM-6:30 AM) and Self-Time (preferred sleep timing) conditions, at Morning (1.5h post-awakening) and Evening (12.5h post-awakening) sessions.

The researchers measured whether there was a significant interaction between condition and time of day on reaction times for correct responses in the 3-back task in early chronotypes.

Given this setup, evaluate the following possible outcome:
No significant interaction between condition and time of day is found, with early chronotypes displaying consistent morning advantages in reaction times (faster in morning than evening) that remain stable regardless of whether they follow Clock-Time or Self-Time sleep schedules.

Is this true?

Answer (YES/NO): NO